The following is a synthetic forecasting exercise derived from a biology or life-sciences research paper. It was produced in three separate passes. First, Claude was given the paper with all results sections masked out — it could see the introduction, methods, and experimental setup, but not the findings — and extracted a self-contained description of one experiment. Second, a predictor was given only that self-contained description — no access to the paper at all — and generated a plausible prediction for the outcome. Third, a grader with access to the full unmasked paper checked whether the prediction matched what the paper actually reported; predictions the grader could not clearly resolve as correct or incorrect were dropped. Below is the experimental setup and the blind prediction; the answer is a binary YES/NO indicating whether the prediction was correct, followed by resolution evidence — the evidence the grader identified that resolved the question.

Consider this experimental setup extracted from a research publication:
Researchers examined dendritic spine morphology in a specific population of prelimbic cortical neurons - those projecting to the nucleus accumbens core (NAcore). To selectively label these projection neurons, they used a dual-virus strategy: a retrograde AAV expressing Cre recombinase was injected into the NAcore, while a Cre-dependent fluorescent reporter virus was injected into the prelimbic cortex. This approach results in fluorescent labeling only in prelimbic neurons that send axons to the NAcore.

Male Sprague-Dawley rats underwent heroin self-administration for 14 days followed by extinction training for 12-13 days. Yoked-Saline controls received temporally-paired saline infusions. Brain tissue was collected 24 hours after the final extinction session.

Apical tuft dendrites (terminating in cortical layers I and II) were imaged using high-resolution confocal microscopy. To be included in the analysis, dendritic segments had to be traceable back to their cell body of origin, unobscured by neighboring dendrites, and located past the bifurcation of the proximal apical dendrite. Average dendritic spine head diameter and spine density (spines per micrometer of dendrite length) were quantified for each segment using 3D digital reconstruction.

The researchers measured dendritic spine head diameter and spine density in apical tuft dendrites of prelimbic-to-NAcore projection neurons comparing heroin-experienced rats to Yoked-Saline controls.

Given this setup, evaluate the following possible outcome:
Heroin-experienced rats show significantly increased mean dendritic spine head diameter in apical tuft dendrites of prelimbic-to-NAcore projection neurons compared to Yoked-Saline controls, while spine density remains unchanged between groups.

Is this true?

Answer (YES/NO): NO